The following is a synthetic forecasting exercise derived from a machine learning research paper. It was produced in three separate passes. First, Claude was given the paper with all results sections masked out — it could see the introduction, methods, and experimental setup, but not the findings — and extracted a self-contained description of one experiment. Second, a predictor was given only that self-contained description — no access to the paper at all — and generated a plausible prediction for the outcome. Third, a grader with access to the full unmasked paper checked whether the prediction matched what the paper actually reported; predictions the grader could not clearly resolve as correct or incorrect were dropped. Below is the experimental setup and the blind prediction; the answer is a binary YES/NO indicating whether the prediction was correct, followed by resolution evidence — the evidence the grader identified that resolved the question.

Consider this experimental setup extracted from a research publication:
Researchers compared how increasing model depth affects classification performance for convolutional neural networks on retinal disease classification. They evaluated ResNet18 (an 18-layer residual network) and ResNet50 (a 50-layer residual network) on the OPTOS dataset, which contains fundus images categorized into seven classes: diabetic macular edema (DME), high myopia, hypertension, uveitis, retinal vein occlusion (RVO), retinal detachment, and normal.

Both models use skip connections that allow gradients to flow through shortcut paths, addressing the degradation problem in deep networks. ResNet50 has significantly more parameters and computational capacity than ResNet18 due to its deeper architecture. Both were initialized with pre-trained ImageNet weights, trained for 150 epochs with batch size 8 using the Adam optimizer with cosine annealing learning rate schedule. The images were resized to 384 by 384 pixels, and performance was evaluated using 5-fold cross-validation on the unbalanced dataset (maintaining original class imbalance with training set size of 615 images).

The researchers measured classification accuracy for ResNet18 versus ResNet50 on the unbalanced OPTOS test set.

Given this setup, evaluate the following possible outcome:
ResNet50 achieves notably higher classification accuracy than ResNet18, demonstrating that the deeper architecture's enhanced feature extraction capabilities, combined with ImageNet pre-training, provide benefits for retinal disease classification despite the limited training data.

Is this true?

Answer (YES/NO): NO